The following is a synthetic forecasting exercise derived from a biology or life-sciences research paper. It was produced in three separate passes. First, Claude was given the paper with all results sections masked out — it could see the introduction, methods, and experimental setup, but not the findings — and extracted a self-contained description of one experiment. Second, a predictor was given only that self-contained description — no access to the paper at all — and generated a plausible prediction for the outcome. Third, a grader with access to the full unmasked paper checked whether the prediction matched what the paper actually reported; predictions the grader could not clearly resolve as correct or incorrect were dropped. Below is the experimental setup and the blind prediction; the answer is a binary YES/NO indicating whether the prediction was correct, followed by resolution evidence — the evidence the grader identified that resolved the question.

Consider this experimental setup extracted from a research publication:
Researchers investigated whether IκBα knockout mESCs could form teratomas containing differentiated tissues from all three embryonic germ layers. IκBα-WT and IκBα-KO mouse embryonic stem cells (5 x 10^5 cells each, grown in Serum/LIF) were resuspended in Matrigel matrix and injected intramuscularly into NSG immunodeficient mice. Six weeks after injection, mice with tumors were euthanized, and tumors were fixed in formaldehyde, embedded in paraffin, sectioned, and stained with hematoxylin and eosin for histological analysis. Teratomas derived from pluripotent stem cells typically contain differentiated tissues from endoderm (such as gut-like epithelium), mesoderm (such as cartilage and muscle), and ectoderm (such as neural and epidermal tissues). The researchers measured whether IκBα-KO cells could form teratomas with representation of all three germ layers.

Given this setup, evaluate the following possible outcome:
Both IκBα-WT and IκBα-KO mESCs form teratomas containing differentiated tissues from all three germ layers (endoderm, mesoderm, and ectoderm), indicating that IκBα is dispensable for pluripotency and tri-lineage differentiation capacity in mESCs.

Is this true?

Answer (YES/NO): NO